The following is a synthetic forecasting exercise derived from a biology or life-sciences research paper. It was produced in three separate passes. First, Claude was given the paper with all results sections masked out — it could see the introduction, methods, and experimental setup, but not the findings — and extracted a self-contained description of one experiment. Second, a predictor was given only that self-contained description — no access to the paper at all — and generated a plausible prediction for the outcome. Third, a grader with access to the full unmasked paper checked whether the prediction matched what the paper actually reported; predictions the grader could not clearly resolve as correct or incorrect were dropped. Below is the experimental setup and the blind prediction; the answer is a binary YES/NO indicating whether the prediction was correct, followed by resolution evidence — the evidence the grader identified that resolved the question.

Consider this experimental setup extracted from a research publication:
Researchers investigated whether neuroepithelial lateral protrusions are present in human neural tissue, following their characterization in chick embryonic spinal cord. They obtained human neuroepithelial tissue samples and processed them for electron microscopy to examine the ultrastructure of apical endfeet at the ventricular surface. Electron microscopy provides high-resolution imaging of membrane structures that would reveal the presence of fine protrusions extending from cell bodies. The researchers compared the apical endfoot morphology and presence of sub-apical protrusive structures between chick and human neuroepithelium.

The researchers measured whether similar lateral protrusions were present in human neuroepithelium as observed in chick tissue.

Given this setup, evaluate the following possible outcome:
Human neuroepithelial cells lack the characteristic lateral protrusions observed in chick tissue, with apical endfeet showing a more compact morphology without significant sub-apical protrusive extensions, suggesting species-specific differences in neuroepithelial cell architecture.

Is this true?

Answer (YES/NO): NO